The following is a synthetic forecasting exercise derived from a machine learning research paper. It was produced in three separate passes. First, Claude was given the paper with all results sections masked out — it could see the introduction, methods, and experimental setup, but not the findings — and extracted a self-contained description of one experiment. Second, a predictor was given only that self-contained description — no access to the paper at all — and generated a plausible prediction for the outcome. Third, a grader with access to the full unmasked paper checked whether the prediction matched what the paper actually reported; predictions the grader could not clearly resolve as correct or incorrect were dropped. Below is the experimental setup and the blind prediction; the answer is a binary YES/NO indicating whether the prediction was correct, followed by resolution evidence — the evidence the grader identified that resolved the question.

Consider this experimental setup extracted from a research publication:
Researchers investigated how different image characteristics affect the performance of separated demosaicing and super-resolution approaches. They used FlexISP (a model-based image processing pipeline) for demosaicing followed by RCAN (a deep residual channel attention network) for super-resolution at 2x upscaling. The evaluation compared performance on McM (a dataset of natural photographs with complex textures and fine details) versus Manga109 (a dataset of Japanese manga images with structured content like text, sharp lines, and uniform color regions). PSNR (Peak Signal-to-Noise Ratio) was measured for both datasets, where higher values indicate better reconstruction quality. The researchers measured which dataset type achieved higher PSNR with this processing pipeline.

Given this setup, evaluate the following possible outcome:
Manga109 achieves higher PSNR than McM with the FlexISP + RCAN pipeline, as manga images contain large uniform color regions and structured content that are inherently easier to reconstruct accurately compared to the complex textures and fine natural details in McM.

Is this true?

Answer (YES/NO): NO